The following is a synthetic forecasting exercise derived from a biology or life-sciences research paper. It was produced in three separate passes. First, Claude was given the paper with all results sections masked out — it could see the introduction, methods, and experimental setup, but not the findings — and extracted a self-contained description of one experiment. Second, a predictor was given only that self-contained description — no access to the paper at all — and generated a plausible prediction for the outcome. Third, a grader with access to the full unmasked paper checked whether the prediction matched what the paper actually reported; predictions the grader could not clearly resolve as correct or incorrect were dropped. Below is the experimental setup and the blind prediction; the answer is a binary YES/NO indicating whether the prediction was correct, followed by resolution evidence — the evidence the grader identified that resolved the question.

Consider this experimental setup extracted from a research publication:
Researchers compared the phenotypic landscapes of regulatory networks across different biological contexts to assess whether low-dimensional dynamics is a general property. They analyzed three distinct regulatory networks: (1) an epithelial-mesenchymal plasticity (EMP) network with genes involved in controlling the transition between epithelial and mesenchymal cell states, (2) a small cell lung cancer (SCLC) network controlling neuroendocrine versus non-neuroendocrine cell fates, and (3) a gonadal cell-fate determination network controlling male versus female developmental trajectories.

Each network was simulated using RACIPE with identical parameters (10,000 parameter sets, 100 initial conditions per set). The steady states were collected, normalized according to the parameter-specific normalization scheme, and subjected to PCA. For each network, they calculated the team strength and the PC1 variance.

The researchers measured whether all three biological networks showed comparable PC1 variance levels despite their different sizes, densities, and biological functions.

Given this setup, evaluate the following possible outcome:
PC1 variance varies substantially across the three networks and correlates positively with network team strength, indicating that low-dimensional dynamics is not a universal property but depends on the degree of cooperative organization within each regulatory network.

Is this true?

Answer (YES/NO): NO